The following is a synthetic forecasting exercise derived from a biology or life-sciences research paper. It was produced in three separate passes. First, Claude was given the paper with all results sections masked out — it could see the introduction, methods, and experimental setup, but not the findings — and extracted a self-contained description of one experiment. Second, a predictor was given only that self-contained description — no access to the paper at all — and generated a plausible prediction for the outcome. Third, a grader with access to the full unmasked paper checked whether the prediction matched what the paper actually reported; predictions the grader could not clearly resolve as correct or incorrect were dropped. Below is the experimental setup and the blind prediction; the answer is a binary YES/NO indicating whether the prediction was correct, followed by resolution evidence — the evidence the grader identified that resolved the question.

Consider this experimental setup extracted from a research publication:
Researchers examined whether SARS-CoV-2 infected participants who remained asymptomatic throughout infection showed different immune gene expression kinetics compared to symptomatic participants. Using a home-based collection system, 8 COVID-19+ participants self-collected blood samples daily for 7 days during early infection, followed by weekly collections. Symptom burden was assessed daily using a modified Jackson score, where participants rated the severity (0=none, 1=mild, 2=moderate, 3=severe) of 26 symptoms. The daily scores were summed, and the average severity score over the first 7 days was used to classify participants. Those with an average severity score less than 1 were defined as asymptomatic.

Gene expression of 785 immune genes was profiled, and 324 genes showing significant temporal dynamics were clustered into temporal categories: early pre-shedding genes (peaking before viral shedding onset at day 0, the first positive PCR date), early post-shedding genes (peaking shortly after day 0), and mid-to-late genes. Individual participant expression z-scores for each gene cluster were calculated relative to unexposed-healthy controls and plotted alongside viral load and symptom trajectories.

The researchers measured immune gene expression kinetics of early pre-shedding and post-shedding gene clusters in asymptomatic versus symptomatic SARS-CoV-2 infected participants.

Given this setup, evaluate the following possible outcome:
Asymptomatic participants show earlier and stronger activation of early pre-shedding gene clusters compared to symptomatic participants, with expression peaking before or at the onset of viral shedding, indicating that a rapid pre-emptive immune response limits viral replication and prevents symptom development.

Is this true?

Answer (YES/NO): NO